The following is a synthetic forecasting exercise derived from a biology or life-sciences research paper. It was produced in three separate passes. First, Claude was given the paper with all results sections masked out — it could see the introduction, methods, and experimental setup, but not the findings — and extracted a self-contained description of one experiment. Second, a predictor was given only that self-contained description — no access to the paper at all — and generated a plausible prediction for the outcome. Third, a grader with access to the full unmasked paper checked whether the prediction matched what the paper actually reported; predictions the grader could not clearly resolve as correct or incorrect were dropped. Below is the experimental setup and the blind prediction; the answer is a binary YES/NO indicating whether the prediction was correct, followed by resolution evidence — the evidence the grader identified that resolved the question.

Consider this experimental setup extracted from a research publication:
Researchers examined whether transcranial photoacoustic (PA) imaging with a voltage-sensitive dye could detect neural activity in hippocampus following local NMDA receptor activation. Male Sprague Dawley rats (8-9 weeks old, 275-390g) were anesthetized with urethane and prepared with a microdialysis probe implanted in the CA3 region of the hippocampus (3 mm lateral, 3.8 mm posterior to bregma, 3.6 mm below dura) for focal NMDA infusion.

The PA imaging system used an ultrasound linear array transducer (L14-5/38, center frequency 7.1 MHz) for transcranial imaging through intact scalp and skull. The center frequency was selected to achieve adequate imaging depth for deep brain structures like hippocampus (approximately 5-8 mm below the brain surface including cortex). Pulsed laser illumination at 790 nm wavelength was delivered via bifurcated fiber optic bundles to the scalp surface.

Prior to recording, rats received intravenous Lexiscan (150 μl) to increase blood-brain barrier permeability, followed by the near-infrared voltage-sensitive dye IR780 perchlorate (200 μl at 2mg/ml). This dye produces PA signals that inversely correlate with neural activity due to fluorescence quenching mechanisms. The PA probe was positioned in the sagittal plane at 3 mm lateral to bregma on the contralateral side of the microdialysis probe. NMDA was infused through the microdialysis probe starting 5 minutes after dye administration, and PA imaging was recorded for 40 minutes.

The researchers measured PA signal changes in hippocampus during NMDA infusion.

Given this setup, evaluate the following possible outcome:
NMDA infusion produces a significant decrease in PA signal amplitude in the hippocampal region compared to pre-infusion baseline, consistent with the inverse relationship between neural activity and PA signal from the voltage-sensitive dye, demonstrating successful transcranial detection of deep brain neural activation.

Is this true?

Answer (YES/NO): YES